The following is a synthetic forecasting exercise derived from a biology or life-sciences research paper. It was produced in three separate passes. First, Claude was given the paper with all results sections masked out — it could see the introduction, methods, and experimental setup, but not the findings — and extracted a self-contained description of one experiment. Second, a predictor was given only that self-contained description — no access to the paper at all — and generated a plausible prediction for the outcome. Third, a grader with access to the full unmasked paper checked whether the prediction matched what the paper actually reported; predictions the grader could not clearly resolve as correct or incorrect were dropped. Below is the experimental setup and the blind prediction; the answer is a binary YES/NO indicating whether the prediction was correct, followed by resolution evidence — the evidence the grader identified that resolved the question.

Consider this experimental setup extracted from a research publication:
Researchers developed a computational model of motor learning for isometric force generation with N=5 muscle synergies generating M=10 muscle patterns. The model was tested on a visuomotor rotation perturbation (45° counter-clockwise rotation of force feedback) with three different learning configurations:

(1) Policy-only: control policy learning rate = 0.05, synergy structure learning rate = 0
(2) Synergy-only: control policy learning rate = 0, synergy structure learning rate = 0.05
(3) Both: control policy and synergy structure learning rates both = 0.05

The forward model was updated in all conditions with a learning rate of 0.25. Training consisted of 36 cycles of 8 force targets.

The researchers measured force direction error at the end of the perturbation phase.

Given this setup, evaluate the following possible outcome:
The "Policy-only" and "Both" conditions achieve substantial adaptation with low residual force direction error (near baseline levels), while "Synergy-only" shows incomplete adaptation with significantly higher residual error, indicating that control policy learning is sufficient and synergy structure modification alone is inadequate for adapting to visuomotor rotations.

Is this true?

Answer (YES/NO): NO